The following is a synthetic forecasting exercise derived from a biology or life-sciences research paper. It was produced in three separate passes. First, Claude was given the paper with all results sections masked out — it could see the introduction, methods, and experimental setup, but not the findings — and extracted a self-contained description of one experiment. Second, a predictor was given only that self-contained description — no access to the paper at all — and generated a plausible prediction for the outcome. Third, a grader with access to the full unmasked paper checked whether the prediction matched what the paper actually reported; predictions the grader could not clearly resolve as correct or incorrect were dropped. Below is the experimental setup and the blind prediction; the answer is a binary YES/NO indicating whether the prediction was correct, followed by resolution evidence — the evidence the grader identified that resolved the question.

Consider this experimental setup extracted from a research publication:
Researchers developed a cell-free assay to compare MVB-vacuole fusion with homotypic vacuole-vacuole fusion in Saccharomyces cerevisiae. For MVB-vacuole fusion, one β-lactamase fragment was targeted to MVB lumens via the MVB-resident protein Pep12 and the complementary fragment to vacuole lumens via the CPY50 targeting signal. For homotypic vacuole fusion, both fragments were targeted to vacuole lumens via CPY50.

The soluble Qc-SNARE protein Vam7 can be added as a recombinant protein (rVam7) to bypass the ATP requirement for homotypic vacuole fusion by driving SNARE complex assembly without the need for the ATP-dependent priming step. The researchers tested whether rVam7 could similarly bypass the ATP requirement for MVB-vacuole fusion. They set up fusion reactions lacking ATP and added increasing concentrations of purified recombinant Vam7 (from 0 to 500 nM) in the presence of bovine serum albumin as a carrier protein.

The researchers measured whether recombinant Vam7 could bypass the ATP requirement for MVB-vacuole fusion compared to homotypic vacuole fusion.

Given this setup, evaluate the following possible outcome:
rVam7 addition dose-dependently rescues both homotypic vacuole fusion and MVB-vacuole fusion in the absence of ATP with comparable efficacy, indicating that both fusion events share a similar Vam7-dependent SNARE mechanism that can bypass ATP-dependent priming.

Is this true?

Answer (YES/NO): YES